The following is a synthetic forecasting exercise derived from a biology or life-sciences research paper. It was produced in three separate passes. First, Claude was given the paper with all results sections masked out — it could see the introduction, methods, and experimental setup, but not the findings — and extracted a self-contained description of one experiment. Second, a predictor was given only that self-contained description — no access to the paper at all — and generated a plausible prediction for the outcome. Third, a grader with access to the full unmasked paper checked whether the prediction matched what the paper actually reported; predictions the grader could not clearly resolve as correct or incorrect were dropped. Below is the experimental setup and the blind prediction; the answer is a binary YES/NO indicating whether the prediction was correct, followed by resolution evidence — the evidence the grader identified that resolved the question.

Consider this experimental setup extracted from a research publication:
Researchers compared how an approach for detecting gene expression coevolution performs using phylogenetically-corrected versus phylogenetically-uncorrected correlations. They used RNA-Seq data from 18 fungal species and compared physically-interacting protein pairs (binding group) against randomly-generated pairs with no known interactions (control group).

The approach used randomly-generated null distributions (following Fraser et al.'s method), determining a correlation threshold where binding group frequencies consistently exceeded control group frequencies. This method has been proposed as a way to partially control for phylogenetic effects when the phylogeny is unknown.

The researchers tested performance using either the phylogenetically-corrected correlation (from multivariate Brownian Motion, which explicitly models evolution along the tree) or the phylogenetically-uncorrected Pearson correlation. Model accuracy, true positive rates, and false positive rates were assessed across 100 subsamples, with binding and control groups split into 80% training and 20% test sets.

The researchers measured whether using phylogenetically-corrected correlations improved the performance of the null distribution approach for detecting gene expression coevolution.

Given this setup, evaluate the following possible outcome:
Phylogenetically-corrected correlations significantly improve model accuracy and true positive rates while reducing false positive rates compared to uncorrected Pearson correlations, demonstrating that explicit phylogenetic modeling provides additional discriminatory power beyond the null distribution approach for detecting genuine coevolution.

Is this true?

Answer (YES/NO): NO